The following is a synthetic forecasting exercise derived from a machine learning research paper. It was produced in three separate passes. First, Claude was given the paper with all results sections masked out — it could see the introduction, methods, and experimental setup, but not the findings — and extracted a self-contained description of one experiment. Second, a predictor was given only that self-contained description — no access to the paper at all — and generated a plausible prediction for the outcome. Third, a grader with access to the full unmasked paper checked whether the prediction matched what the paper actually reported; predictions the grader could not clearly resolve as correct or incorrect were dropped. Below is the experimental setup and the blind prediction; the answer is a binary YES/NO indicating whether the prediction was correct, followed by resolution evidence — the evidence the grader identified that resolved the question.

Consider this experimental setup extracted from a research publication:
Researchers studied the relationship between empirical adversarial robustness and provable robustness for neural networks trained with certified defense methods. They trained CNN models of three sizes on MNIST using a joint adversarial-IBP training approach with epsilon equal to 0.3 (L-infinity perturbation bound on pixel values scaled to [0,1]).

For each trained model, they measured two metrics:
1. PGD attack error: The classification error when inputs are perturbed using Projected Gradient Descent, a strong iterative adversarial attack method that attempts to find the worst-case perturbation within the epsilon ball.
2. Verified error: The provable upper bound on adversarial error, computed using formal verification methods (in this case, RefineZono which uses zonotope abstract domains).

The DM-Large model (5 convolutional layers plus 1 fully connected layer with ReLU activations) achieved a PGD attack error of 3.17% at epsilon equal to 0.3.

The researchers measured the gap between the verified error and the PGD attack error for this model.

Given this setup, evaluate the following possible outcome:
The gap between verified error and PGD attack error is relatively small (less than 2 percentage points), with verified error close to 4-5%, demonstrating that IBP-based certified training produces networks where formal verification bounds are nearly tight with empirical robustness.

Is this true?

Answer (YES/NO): NO